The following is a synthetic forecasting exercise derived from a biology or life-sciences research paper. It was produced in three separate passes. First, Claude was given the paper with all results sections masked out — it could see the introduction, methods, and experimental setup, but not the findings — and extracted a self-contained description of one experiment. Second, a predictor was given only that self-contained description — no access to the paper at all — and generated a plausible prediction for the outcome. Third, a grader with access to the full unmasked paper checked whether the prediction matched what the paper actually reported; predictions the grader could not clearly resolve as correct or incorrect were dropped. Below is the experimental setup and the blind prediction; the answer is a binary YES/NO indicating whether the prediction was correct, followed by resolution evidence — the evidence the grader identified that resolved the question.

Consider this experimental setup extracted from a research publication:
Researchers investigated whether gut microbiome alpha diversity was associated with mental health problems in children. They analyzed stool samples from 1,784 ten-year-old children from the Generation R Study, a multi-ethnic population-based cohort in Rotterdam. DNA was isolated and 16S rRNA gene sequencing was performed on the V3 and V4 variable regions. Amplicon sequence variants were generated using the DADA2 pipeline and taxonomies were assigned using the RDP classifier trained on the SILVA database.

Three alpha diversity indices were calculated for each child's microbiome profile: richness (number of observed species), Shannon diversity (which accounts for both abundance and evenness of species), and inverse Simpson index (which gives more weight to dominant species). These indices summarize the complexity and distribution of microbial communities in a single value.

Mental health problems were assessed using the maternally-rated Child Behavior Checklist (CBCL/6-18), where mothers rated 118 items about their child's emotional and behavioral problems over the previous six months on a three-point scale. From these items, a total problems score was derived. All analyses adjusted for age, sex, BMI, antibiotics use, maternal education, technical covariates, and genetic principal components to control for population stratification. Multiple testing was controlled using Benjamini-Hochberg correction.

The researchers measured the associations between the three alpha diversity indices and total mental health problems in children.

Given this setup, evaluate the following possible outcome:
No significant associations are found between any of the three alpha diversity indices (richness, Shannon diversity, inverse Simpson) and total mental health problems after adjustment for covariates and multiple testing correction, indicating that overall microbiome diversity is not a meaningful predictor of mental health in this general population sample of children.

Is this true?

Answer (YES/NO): YES